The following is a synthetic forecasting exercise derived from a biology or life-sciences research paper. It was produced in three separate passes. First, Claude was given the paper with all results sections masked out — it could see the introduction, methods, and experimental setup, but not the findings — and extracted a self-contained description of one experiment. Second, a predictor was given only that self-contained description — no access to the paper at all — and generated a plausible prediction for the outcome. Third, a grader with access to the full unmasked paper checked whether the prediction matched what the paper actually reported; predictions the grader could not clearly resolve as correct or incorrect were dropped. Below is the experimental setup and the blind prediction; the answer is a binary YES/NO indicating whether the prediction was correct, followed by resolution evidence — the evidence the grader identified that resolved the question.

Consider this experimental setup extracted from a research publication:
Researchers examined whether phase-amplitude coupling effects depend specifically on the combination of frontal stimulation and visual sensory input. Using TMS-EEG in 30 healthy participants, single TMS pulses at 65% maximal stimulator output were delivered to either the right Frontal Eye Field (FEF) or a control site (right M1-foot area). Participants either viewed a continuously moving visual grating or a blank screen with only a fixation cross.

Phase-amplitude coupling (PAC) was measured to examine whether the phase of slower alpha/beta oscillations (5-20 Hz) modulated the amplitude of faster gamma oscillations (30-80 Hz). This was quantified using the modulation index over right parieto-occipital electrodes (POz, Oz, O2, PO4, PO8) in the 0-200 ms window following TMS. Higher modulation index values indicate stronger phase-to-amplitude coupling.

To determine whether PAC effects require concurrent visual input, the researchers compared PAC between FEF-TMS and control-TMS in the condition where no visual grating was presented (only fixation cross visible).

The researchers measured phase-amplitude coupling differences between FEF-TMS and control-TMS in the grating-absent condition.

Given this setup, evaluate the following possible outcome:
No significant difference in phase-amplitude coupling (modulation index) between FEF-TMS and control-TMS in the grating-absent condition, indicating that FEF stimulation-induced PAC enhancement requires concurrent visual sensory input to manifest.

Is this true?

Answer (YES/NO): YES